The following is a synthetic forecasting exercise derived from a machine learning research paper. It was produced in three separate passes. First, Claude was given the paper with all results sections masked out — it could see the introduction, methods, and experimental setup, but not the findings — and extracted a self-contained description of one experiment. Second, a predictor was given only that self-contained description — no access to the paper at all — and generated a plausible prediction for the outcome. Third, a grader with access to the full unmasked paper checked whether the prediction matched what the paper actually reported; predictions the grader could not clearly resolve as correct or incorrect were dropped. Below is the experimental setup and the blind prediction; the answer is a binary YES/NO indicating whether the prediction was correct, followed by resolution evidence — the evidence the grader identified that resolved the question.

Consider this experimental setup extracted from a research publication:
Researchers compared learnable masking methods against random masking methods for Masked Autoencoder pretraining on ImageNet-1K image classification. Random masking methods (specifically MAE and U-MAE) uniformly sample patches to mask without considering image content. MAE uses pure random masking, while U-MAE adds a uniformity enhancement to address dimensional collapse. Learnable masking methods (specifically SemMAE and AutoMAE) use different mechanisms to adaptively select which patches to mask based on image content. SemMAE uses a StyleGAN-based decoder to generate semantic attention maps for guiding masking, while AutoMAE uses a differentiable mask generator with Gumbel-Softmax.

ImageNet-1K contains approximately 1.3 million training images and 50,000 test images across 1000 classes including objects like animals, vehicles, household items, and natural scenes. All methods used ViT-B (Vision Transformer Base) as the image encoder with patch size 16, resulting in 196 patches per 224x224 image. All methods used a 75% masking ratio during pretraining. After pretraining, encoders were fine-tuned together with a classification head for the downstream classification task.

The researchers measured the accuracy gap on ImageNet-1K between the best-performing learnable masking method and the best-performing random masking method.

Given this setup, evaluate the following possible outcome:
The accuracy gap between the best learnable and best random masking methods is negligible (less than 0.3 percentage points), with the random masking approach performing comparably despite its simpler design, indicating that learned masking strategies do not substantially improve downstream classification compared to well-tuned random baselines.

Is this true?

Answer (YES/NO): NO